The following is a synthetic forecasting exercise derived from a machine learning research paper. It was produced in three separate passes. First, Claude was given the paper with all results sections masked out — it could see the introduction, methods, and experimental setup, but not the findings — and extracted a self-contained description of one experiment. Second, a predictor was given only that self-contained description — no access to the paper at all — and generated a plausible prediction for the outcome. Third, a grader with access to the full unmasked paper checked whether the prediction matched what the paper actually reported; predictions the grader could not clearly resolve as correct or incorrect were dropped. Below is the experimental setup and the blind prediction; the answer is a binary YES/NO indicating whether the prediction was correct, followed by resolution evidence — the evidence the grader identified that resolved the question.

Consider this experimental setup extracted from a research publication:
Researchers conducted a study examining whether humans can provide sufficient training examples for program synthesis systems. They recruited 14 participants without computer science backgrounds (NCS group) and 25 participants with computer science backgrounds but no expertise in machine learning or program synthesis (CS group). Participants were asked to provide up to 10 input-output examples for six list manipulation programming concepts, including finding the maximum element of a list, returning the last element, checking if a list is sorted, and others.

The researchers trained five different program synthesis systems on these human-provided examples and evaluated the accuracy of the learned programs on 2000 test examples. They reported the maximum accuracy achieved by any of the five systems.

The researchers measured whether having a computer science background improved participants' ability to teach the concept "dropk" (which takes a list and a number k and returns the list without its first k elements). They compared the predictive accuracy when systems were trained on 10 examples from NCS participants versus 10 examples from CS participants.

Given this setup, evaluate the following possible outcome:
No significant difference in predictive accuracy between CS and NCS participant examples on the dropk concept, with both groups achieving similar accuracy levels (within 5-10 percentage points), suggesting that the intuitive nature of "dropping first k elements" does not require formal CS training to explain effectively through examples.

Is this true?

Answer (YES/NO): NO